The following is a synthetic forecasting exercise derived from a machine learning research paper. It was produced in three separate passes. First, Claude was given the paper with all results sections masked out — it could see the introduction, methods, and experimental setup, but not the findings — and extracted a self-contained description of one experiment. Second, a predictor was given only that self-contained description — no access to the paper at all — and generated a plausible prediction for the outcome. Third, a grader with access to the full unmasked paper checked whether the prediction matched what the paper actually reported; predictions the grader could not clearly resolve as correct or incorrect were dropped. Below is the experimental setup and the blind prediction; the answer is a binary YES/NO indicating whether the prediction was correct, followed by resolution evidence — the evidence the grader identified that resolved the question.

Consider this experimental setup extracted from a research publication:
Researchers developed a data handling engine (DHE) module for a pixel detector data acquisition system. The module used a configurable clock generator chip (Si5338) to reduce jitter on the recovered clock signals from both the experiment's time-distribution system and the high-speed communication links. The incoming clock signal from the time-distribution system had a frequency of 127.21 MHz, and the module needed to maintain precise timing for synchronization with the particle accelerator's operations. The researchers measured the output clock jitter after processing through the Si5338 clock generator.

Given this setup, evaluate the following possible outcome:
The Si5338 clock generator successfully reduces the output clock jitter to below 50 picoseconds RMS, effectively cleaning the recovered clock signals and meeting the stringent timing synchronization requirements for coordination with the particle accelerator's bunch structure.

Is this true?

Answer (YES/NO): YES